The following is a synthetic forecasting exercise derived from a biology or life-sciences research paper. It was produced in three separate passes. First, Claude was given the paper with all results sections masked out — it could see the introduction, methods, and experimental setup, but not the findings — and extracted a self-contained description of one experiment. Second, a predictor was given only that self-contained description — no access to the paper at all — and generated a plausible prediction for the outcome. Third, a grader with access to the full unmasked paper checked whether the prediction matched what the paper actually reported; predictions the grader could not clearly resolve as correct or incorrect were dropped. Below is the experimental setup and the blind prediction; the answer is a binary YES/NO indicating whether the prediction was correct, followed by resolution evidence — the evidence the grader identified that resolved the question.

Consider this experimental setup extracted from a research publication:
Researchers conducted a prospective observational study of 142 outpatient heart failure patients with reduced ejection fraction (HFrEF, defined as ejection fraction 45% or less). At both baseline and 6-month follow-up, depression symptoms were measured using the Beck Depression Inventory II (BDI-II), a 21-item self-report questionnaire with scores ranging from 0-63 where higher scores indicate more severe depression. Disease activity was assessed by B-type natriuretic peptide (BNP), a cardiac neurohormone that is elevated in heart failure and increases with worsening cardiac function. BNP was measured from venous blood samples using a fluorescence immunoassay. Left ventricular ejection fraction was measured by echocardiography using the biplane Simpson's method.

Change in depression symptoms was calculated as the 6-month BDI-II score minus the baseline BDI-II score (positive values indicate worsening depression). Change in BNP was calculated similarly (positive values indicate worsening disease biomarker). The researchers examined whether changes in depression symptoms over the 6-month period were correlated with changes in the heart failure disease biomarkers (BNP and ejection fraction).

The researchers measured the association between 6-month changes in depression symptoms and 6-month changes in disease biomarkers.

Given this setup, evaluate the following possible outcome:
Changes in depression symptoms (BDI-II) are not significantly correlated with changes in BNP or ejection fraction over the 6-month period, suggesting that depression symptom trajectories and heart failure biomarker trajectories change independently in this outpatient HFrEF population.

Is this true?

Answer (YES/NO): NO